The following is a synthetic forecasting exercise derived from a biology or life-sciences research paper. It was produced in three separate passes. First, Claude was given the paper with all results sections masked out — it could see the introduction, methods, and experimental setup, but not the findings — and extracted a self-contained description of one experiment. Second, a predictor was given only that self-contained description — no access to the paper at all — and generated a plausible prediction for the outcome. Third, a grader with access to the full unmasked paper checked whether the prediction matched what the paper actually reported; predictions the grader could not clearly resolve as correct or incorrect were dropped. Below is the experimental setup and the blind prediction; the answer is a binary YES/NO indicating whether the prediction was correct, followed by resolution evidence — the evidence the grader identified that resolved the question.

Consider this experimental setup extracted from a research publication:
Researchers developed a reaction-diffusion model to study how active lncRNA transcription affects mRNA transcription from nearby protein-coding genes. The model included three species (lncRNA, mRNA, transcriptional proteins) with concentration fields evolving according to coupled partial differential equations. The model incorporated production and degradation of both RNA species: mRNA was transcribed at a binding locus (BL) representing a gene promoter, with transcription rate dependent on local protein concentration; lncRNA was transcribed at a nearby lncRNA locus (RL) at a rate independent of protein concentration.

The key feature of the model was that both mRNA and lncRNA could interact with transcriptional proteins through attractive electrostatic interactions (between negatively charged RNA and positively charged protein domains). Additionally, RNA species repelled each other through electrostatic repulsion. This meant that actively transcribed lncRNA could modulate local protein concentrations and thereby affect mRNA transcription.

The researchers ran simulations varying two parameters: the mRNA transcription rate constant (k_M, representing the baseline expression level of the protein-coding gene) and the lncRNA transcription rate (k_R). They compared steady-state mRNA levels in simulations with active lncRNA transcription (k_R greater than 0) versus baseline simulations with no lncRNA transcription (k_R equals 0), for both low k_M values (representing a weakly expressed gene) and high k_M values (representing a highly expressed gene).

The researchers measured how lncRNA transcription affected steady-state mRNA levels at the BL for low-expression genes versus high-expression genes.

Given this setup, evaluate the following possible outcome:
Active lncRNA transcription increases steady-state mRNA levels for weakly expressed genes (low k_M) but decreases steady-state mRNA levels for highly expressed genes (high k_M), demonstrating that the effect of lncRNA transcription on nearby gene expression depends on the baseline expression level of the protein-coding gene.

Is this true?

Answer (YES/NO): YES